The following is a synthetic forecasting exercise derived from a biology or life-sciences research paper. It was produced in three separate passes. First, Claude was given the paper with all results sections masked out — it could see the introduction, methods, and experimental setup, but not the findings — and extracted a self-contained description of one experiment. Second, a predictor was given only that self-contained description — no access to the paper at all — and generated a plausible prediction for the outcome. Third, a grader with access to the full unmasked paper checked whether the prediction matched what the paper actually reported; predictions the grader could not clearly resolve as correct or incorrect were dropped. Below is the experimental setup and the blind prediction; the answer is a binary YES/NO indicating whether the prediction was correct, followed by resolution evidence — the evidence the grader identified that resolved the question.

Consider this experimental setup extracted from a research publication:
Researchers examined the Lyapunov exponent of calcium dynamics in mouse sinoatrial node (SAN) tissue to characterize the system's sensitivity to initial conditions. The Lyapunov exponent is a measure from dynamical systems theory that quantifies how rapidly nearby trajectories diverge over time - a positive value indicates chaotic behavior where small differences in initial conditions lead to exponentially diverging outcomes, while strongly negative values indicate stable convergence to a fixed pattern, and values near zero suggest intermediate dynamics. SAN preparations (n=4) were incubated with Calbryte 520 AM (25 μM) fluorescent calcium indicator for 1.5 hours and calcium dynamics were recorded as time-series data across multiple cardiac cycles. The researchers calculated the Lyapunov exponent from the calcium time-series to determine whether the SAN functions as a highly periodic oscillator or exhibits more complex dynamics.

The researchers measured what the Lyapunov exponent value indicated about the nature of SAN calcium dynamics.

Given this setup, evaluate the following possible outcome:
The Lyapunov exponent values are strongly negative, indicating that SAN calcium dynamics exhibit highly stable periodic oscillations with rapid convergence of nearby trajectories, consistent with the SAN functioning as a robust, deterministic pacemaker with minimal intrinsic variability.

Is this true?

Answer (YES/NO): NO